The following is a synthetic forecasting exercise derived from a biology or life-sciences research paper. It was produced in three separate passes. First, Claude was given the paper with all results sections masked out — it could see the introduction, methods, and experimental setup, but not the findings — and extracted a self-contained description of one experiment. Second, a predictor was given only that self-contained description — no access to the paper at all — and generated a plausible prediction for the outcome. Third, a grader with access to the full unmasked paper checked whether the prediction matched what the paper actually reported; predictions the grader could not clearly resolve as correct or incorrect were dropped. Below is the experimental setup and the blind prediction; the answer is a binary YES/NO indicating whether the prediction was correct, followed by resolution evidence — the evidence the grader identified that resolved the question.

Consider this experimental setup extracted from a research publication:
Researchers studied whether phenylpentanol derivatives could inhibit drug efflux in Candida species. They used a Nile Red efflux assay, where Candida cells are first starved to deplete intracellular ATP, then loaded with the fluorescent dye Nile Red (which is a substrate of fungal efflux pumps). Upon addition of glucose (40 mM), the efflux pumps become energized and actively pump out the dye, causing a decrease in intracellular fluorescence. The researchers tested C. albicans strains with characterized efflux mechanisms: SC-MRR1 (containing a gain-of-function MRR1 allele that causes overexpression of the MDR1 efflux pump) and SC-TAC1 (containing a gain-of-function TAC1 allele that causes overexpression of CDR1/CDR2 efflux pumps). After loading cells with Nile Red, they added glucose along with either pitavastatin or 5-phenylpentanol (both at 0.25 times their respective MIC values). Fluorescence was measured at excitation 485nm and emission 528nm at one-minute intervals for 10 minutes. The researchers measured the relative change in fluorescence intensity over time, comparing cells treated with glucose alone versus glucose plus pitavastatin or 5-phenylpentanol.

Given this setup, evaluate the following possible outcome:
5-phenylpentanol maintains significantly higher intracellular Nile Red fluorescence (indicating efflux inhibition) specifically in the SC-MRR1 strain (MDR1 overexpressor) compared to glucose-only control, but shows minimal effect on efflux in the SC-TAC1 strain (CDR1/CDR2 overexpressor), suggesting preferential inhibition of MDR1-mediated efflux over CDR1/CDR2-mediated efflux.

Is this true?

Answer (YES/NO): NO